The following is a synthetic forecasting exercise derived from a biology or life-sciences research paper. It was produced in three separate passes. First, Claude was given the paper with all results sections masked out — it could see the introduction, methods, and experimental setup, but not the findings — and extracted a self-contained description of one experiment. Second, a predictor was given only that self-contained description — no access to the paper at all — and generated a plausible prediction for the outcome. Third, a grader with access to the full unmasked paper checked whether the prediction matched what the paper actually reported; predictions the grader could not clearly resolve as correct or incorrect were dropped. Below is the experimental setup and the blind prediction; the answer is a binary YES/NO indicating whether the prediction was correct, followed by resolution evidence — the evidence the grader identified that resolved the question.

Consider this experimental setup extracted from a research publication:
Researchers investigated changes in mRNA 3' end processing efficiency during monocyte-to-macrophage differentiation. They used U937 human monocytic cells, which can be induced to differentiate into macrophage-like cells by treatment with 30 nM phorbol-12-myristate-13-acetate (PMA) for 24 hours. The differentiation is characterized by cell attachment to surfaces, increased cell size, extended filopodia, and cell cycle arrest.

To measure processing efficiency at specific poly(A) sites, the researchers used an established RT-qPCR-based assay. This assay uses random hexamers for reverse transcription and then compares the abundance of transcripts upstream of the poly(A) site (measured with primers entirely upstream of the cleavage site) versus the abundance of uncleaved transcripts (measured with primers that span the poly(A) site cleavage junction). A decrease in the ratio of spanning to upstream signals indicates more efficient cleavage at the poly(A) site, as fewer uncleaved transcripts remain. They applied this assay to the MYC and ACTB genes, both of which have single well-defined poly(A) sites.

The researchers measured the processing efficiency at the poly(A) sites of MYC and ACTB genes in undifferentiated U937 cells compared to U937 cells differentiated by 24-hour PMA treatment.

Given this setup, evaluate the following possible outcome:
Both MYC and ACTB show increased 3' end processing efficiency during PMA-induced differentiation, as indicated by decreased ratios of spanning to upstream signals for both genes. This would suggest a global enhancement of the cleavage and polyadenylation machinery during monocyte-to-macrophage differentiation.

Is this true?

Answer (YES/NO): YES